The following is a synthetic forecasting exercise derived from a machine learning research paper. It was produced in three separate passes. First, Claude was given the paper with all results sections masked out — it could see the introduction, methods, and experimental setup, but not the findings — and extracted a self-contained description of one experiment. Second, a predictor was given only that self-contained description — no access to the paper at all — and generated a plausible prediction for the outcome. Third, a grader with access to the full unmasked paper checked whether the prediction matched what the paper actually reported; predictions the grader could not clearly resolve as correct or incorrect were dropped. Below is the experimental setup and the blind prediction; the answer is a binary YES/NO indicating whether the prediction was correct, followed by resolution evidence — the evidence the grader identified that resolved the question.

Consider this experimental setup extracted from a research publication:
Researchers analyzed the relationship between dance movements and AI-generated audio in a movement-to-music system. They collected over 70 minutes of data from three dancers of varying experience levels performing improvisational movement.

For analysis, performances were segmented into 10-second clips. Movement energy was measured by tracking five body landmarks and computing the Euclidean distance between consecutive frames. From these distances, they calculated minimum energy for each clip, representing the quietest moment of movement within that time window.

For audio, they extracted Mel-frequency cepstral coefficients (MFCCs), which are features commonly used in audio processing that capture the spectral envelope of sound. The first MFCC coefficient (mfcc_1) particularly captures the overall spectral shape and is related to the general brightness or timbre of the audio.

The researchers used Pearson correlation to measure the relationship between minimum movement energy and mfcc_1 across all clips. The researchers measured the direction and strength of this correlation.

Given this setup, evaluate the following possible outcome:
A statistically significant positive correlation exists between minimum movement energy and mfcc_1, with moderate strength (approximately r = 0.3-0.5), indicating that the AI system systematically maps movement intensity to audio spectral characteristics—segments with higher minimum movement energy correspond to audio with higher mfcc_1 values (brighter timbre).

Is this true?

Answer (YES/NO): NO